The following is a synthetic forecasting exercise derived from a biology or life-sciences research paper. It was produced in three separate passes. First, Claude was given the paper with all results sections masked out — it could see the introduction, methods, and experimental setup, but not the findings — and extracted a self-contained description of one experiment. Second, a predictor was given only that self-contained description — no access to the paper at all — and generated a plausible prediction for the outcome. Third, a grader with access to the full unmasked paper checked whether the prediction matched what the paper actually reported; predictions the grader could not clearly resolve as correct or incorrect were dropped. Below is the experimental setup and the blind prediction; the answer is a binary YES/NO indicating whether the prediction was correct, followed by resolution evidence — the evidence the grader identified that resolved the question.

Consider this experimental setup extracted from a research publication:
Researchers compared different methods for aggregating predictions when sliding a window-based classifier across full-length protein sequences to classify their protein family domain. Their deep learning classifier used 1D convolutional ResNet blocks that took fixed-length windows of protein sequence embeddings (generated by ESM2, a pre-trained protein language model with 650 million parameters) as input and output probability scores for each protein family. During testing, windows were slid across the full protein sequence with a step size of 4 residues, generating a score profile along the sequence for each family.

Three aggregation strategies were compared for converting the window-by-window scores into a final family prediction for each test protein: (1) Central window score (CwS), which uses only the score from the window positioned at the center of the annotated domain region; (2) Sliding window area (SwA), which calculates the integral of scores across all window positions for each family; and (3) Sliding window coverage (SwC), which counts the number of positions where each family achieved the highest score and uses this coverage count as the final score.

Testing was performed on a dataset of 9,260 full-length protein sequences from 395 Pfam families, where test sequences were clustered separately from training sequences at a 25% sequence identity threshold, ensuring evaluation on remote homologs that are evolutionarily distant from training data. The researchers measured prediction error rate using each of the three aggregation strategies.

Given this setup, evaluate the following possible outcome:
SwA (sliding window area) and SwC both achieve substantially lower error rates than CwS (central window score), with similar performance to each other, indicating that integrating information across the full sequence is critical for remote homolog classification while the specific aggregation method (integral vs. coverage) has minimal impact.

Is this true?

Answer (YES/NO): YES